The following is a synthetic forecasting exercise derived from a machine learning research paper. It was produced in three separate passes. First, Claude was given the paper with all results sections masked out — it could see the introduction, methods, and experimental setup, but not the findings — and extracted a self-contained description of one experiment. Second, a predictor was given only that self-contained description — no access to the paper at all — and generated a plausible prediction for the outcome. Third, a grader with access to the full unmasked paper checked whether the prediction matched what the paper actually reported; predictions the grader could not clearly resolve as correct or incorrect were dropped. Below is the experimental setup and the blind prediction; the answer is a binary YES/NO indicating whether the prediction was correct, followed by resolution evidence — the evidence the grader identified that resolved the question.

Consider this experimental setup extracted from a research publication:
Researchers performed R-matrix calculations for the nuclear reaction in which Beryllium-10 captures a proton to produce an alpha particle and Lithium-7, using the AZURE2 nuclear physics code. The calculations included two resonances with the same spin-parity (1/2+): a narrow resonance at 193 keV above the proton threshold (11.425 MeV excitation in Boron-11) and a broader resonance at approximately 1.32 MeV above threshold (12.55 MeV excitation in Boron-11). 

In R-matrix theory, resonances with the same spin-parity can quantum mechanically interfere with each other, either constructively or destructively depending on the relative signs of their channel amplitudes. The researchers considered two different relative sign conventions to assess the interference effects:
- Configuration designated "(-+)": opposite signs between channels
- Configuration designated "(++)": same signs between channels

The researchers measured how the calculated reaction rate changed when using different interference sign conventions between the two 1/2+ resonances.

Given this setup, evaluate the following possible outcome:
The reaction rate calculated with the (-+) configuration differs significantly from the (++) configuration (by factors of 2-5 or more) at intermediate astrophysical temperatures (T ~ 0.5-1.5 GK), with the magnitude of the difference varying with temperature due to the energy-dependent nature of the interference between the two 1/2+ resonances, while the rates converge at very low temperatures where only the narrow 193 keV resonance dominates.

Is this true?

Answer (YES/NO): NO